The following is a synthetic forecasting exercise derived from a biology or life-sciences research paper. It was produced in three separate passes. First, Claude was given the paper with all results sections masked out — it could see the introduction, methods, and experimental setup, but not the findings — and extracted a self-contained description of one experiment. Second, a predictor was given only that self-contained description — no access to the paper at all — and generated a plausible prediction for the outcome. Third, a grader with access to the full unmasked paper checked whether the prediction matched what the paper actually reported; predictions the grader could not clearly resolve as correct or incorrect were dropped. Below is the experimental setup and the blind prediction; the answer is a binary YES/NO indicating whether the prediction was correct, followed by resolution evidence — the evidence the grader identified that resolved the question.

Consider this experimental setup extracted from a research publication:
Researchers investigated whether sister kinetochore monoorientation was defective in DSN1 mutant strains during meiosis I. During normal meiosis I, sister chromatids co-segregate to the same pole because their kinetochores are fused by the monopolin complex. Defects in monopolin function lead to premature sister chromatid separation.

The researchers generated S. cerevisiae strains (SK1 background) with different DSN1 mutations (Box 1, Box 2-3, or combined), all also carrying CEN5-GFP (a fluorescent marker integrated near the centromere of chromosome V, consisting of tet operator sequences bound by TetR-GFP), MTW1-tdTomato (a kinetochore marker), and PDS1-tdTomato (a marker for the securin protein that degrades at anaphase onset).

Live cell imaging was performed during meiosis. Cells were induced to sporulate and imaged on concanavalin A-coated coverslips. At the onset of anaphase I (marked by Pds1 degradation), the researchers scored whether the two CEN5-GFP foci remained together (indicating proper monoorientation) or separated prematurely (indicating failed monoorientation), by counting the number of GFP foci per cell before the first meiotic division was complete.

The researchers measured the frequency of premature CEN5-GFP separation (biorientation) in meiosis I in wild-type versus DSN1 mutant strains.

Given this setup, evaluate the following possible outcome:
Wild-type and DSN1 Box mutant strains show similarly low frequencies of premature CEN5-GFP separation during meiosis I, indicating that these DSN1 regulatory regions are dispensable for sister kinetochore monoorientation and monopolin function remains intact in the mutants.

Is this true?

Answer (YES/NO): NO